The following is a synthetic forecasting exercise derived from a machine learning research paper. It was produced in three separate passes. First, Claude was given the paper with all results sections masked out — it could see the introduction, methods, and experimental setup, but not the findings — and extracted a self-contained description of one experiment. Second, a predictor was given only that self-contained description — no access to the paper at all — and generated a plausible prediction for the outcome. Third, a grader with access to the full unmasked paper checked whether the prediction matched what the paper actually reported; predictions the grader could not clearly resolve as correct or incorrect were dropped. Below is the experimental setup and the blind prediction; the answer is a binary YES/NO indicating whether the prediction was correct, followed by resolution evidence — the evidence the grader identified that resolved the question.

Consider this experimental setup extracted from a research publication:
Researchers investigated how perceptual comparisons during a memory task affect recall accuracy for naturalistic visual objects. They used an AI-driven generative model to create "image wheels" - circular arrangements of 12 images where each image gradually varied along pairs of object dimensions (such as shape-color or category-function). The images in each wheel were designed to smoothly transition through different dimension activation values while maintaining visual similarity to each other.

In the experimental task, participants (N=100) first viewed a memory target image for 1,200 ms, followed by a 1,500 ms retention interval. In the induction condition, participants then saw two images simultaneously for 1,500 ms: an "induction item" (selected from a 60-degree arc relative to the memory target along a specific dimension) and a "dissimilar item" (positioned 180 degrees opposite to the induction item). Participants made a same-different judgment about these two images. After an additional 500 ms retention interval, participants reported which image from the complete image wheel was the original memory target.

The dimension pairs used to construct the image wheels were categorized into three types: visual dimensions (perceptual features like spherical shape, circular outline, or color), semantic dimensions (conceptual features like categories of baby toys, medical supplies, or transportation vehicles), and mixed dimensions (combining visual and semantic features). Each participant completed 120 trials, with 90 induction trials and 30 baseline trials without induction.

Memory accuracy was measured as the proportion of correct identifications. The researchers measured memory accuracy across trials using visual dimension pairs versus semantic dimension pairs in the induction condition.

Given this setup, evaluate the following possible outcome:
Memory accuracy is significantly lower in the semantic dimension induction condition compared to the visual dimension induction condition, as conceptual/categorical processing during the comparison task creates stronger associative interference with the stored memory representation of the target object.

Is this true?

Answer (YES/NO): NO